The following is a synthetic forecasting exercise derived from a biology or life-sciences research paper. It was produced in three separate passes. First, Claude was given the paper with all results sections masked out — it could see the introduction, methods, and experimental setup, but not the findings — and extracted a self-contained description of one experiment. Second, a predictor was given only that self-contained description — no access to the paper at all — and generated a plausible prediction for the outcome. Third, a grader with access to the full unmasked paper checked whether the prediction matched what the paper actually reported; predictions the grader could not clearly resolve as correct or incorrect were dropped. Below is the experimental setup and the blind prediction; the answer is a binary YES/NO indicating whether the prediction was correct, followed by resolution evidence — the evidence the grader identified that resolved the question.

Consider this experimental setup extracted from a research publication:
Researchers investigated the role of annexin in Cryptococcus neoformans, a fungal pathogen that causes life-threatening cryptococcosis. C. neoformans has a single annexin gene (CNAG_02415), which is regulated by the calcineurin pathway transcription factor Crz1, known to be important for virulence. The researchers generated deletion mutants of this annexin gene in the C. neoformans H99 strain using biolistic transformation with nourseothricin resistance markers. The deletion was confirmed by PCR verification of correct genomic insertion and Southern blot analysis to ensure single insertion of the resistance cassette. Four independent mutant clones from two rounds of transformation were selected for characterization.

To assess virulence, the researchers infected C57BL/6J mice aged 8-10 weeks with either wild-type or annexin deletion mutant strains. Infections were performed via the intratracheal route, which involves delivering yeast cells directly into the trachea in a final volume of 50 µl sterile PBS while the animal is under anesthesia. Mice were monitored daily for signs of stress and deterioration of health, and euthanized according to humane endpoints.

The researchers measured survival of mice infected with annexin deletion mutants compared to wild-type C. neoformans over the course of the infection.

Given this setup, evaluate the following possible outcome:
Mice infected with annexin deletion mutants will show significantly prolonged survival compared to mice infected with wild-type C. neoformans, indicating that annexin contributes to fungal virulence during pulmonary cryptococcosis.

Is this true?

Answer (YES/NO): NO